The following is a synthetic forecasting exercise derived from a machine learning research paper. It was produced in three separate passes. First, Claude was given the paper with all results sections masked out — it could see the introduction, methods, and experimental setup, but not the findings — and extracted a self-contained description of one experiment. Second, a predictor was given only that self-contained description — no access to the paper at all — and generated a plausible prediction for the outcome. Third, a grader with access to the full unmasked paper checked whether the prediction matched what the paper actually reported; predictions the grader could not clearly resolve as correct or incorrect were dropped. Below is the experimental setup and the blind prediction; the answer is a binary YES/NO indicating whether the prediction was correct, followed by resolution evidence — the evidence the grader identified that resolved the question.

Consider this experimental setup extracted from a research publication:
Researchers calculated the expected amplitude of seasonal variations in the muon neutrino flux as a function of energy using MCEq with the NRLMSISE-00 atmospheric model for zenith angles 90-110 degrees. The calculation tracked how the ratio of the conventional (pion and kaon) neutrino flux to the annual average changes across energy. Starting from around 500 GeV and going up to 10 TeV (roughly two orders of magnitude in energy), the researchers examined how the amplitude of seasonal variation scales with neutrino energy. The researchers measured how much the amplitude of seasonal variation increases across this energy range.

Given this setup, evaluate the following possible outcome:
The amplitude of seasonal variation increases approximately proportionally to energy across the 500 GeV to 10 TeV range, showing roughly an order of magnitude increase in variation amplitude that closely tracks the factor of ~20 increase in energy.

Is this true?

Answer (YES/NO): NO